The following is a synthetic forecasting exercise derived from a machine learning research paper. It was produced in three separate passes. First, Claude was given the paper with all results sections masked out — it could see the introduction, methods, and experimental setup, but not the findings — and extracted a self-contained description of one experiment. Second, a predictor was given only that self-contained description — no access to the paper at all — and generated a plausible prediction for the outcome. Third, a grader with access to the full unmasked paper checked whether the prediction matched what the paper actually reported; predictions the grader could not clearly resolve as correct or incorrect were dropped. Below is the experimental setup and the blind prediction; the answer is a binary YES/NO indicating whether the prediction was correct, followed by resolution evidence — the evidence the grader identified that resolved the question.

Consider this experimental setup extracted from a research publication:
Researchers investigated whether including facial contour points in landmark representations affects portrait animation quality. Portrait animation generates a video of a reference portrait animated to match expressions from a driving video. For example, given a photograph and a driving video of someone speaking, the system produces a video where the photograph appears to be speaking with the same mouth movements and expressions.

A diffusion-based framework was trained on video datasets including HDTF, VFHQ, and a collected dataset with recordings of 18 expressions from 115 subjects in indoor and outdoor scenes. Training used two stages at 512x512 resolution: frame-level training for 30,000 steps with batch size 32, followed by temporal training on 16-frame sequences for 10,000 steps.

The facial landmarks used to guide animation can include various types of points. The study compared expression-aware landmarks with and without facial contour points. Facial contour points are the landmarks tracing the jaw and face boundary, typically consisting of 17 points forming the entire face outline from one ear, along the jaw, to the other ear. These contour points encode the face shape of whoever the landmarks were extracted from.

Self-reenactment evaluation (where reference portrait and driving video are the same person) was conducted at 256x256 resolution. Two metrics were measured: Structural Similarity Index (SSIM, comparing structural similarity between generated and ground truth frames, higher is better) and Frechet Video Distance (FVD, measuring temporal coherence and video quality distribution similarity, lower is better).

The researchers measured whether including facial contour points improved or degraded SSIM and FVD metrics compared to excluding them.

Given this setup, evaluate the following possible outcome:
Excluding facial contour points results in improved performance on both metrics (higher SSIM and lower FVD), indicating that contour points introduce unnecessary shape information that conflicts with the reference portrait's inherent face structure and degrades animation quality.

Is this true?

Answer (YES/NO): YES